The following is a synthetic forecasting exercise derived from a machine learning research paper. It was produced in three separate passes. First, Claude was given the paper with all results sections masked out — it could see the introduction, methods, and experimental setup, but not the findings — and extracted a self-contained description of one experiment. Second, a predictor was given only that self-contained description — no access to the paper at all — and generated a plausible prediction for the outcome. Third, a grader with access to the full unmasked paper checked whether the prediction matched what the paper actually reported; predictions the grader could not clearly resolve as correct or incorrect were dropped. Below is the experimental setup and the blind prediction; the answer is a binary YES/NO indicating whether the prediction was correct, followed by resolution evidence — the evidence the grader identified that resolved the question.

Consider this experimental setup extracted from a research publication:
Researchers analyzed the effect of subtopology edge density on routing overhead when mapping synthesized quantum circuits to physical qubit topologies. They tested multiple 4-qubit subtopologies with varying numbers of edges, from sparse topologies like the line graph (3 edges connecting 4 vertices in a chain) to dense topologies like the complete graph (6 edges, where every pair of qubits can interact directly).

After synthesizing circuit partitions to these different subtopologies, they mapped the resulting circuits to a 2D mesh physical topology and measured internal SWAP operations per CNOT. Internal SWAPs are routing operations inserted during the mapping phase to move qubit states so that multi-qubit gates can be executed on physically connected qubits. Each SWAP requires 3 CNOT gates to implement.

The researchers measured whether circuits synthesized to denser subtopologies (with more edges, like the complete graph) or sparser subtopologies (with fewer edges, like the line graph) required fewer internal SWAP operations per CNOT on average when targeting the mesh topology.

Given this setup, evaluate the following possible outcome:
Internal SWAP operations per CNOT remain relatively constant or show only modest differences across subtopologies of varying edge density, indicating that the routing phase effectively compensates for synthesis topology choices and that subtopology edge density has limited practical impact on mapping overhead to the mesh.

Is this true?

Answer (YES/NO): NO